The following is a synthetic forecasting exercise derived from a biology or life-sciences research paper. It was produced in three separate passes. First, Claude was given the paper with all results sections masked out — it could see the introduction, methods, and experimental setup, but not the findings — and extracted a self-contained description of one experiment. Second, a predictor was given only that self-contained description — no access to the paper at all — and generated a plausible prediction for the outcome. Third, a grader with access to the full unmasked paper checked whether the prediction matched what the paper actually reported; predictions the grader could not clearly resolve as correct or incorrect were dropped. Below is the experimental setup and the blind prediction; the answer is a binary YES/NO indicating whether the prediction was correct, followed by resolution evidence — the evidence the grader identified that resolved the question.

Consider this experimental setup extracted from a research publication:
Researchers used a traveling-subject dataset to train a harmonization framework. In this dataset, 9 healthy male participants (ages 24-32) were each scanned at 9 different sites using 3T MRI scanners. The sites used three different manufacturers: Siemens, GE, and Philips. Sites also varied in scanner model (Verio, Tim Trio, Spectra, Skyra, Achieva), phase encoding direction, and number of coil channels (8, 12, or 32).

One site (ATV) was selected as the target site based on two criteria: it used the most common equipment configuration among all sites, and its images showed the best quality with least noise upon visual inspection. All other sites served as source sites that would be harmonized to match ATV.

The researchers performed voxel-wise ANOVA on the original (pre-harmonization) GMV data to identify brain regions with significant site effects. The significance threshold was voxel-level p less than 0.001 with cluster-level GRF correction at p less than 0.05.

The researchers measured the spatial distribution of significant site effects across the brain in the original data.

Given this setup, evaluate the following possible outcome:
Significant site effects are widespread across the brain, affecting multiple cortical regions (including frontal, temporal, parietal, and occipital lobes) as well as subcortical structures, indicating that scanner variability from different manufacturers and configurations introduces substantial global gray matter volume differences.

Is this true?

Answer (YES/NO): NO